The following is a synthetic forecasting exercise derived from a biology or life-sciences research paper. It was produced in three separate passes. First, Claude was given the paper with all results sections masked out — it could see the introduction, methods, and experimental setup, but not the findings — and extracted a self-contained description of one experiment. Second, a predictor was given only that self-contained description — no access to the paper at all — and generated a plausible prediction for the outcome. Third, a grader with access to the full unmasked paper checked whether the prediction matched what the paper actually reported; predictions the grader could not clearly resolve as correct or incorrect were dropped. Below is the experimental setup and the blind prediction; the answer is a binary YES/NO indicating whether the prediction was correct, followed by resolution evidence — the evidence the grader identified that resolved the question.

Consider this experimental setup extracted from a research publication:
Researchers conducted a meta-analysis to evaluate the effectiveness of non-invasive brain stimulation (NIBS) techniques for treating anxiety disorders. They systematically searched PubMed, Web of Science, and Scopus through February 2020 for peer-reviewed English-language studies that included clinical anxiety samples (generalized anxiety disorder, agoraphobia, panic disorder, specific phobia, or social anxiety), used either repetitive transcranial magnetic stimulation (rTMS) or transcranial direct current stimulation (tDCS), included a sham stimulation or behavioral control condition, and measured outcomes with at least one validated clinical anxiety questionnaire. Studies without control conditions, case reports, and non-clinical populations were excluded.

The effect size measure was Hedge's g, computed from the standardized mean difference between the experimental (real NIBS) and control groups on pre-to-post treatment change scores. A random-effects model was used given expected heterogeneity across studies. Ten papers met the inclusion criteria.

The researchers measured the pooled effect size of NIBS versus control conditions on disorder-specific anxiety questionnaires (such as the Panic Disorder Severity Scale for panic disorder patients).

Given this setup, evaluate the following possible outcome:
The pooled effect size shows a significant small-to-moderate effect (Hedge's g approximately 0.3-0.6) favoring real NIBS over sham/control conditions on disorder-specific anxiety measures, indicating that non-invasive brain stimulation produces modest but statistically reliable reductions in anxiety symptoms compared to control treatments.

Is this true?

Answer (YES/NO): YES